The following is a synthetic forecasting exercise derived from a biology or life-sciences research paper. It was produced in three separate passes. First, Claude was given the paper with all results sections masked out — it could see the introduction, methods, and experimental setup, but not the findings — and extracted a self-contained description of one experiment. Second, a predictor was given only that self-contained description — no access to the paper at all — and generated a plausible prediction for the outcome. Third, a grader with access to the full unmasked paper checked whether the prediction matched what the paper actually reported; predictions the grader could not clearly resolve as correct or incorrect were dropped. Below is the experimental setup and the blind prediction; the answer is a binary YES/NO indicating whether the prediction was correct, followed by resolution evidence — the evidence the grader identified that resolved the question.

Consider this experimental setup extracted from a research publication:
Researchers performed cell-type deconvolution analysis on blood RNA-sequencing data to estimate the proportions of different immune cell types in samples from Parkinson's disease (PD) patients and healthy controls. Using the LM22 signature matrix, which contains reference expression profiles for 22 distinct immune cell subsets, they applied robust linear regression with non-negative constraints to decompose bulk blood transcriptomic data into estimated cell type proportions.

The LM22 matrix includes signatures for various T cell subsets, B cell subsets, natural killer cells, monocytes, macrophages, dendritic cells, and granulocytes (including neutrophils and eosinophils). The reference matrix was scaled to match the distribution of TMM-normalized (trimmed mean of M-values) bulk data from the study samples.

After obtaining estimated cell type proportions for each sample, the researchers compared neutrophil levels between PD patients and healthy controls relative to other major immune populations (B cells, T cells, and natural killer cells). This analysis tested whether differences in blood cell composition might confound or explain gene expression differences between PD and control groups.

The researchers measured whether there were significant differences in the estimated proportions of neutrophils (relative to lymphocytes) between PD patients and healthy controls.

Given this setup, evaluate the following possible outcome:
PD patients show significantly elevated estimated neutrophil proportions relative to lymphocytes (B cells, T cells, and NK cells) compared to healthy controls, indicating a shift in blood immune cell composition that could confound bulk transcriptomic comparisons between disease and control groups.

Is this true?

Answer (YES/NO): NO